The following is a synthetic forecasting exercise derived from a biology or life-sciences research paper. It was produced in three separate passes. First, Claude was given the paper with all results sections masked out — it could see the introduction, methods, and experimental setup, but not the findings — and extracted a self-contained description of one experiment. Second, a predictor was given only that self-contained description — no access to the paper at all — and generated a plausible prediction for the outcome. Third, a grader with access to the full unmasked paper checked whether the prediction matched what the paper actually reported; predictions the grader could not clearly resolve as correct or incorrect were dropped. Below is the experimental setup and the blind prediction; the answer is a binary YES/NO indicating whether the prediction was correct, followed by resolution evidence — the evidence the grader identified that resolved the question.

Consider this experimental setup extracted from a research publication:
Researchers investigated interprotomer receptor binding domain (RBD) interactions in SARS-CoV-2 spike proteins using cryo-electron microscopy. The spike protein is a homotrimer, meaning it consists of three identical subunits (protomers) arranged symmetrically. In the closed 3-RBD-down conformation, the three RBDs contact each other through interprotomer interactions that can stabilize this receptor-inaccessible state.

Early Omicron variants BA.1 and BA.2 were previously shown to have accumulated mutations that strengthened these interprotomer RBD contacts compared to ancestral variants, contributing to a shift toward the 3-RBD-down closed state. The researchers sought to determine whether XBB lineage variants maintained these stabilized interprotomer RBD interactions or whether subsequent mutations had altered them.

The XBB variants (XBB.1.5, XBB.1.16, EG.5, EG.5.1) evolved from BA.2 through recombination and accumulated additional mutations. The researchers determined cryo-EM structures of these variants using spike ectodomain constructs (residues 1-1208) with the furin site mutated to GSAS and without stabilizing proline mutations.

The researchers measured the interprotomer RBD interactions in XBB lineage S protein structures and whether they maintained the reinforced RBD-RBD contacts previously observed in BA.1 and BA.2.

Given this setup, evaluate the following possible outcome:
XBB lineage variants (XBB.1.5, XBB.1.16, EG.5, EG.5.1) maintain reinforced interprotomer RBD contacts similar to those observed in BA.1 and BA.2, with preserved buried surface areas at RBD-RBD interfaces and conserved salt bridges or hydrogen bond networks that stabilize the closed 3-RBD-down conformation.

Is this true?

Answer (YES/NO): NO